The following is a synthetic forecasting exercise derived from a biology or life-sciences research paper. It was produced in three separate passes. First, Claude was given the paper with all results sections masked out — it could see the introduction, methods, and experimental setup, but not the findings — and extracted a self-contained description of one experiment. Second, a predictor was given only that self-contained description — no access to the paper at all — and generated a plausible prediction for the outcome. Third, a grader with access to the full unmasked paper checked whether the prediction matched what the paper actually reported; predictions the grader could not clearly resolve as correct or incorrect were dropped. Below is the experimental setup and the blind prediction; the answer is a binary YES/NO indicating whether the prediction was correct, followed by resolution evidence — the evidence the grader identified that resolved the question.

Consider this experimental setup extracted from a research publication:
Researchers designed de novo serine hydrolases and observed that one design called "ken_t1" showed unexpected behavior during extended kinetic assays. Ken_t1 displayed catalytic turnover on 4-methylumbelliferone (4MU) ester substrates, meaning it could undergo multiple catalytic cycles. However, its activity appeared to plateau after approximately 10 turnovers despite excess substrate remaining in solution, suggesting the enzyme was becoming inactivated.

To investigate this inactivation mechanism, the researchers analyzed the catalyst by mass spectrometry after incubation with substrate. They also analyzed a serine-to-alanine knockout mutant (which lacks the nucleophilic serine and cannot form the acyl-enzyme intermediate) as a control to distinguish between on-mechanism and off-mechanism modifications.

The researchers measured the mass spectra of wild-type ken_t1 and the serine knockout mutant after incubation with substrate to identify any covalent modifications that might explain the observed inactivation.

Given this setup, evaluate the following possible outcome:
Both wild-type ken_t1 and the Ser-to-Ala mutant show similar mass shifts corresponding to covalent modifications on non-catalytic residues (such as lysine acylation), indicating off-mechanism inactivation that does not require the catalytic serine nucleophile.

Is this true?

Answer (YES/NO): YES